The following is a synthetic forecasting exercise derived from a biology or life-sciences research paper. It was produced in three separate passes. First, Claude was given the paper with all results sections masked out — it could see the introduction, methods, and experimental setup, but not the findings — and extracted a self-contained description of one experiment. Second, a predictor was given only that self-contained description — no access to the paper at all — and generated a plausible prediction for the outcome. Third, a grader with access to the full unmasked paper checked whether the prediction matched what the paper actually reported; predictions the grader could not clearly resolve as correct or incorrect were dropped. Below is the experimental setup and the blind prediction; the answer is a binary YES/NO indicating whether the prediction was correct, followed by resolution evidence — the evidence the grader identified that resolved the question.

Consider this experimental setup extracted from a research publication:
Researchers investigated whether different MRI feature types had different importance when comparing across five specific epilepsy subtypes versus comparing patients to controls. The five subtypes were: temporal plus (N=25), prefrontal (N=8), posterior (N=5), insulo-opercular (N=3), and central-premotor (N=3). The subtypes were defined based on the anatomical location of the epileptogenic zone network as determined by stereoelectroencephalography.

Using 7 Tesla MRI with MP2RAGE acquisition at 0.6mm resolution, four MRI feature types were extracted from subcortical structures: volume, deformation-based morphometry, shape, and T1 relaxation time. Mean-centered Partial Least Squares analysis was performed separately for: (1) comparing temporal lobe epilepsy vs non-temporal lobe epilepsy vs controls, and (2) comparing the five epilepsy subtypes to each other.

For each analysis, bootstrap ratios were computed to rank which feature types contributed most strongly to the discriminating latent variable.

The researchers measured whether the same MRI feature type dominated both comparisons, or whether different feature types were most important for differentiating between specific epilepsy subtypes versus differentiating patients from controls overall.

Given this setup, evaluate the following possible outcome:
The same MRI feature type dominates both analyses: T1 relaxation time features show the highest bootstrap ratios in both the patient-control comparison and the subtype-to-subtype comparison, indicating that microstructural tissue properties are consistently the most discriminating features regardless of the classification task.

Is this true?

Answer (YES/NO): NO